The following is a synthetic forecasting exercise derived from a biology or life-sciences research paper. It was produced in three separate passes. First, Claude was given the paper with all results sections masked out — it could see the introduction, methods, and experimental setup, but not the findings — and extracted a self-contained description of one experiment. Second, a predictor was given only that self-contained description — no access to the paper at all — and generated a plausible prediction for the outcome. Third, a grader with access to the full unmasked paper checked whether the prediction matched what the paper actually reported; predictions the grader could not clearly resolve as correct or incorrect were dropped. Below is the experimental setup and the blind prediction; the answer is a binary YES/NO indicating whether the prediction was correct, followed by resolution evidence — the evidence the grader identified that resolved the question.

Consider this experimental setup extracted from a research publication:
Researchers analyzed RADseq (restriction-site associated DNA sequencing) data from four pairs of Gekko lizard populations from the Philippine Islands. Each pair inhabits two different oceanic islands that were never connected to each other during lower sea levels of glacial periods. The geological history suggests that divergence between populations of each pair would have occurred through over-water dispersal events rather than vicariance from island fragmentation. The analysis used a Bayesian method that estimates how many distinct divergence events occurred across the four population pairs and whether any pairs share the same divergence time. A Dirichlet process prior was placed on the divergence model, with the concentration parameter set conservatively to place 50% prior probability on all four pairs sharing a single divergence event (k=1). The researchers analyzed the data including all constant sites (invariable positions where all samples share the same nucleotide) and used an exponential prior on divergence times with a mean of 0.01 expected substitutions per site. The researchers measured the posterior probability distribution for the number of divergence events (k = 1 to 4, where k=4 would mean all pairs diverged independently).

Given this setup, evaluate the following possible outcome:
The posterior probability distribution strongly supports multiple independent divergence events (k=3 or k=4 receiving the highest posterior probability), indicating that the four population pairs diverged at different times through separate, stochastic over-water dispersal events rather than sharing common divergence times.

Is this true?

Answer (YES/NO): YES